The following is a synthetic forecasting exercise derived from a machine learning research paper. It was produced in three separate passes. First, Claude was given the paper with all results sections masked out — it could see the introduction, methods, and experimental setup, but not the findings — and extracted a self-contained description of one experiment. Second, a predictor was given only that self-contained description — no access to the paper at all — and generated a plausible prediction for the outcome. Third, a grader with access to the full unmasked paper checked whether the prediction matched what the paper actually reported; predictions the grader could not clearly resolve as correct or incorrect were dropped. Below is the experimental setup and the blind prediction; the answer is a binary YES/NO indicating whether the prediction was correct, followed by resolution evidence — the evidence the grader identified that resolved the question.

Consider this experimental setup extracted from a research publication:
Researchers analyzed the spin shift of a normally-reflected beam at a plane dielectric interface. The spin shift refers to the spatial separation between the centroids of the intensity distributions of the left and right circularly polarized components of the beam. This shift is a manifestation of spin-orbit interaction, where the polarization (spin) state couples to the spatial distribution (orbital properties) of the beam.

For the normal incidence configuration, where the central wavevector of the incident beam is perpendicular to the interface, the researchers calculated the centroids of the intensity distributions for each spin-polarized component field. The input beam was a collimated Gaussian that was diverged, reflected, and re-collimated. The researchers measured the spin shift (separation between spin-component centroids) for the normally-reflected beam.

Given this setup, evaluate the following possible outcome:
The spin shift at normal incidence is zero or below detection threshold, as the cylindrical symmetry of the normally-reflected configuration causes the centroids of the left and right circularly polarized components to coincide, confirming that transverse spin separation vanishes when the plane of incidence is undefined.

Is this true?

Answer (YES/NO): YES